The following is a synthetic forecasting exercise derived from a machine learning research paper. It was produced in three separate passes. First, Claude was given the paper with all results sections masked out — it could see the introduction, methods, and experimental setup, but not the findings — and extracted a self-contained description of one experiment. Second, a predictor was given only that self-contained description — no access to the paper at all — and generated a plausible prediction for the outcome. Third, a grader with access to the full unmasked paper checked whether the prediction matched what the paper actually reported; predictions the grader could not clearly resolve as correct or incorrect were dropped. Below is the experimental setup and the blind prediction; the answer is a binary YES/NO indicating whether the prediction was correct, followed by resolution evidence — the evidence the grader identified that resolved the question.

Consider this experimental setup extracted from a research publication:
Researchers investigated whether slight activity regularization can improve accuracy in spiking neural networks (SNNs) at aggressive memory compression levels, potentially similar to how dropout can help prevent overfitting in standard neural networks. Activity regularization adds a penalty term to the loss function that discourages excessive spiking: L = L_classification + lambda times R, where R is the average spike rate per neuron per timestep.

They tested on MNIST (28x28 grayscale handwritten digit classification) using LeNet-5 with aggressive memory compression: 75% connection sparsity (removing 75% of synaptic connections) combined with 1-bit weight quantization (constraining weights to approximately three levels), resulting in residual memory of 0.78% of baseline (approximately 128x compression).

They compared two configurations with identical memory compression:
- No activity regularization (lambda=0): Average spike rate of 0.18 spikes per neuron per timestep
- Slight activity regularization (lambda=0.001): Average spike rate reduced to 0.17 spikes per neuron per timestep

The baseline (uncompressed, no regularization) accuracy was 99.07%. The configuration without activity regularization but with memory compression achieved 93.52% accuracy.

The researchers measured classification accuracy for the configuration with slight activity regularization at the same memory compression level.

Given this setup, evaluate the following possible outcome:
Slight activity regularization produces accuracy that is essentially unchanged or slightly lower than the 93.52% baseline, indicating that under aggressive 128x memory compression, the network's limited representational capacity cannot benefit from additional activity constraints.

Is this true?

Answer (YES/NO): NO